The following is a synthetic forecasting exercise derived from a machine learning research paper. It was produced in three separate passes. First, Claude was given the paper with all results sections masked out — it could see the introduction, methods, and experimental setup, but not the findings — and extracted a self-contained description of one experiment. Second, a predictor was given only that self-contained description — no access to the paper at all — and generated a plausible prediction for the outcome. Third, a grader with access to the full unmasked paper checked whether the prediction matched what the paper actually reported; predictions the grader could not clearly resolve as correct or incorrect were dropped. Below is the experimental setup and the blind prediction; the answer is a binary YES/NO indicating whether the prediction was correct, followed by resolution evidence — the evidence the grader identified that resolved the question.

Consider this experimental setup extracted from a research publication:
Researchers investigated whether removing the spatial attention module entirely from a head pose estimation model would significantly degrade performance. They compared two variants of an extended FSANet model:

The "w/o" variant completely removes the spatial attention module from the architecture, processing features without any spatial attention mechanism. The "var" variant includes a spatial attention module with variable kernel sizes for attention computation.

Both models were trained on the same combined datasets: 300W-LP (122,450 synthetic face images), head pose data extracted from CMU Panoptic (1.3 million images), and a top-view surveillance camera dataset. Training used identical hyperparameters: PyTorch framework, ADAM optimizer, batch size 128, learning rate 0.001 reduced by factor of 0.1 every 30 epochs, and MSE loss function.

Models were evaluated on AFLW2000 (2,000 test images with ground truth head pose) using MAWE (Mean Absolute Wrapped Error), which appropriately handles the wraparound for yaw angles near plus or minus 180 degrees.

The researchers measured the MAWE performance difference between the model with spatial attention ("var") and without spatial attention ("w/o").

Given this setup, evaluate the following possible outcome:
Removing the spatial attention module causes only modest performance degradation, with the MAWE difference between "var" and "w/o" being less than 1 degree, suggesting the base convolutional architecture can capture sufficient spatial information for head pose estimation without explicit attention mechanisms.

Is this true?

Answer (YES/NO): YES